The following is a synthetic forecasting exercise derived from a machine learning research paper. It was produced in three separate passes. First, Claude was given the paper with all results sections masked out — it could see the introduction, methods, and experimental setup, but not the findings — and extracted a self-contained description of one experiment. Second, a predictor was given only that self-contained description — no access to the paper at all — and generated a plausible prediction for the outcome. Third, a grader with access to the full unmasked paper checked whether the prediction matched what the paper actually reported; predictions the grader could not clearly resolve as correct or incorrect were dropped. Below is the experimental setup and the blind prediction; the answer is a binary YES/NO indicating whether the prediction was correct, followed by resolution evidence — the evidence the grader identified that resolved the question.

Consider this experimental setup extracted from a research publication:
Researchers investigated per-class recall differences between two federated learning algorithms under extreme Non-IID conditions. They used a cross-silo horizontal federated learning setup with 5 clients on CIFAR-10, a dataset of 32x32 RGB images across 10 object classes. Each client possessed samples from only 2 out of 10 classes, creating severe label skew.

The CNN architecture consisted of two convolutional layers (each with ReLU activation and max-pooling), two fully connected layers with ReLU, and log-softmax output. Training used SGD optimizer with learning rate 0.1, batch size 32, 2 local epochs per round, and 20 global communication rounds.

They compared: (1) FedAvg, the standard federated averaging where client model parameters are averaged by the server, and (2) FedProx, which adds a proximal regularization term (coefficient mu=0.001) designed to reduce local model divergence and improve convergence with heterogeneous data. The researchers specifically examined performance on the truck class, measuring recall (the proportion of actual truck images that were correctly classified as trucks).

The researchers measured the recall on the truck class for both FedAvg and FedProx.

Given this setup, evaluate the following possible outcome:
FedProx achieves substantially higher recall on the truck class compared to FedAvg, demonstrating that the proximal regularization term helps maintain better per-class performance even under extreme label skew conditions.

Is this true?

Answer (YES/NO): NO